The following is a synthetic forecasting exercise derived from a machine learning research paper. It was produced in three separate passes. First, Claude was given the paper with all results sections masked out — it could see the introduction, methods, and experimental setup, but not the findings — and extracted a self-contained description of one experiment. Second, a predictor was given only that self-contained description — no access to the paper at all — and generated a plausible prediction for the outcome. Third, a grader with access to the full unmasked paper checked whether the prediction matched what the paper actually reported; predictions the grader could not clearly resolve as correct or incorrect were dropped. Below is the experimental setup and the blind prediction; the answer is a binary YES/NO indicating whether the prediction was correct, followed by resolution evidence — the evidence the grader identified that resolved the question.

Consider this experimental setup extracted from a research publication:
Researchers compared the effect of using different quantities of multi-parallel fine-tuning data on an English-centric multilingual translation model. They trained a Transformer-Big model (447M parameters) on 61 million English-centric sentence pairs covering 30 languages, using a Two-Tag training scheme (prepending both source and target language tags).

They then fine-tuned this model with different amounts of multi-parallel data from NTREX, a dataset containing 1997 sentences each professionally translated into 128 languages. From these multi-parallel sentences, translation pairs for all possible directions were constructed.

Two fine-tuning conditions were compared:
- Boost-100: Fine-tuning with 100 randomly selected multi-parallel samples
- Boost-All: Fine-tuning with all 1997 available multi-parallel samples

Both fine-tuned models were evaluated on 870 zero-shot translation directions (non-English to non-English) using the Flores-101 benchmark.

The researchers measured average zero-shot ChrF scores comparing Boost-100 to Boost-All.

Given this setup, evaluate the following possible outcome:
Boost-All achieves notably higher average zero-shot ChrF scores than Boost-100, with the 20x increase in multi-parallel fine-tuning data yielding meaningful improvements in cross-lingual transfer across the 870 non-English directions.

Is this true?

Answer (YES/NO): NO